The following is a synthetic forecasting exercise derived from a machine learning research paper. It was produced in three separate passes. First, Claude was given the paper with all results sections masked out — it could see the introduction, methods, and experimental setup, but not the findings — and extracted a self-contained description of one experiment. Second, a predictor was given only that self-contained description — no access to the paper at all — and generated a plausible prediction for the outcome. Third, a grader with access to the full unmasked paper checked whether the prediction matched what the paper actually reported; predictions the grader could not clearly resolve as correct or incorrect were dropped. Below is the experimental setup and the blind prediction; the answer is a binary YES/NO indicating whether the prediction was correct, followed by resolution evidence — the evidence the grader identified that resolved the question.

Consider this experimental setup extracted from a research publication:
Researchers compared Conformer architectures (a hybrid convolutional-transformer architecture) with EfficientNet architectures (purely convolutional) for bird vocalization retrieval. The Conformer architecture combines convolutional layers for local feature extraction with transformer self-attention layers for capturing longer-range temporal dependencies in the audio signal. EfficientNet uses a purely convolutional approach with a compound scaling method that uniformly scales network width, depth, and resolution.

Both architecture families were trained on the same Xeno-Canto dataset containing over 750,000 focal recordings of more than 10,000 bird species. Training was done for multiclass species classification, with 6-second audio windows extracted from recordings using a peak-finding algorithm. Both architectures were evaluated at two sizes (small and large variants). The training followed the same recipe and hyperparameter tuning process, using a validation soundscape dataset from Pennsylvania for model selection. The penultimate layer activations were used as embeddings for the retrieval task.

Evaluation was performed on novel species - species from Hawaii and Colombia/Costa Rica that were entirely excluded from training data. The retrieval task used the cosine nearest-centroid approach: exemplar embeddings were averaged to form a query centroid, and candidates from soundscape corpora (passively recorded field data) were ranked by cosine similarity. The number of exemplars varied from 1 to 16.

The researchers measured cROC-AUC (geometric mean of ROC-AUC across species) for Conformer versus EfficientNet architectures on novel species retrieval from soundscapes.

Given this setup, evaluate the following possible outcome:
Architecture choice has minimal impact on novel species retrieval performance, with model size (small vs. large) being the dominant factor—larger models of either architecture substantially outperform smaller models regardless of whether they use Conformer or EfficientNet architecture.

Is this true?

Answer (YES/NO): NO